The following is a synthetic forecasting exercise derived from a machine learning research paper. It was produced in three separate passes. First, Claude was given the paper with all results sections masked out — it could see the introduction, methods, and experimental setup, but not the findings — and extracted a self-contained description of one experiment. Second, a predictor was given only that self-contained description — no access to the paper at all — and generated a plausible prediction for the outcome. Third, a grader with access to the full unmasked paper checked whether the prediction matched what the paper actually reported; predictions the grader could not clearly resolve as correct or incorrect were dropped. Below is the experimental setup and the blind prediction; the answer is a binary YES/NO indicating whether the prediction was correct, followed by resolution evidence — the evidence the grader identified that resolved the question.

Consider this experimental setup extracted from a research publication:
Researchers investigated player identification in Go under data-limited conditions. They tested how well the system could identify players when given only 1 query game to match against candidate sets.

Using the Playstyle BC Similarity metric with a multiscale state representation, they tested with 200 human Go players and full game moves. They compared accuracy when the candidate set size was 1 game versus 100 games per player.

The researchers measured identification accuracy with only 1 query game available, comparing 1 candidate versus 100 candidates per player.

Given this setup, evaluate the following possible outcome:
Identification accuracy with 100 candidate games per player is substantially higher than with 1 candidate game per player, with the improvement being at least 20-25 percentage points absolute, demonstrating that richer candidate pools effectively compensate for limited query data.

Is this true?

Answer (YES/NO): YES